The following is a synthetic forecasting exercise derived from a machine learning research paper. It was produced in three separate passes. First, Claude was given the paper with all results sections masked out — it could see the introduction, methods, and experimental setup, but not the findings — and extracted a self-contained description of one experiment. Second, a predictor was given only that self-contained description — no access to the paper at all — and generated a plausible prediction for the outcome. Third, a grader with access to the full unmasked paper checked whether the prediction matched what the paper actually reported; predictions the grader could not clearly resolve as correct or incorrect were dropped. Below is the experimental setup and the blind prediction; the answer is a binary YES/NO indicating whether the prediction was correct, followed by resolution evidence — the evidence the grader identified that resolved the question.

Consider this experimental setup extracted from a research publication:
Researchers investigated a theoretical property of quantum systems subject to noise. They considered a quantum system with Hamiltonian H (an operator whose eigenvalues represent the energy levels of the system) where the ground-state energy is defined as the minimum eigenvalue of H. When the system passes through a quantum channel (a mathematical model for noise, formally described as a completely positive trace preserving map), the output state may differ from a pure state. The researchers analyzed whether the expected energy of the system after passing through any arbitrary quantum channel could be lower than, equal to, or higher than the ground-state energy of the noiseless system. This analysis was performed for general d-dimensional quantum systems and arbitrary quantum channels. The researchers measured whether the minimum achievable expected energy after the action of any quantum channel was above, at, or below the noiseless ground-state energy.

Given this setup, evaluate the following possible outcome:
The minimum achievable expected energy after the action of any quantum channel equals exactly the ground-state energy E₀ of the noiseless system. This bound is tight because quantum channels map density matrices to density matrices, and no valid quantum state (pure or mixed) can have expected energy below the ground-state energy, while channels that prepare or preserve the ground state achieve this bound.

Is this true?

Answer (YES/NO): NO